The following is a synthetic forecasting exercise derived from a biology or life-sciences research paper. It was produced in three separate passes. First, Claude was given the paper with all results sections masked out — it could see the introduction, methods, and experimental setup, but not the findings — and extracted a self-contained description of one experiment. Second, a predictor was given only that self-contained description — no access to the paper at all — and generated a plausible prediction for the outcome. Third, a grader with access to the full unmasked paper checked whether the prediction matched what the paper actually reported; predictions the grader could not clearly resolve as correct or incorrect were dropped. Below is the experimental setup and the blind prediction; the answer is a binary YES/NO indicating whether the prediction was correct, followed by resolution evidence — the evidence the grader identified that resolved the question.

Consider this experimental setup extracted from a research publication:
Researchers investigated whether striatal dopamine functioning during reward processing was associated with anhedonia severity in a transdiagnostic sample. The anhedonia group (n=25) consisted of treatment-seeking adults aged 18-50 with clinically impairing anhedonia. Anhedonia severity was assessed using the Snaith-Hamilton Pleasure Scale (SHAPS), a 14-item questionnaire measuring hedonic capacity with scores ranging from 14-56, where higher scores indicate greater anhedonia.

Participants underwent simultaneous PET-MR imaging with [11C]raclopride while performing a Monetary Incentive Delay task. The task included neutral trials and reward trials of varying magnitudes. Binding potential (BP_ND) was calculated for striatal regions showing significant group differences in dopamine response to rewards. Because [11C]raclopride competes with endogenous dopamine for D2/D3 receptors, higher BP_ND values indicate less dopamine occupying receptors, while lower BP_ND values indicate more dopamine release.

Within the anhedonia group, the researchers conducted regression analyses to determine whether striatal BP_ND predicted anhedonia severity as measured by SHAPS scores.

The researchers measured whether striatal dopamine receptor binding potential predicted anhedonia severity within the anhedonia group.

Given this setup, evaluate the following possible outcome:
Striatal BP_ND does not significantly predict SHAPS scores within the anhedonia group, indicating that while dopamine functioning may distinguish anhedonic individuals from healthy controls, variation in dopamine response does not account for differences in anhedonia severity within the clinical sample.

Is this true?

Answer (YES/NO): YES